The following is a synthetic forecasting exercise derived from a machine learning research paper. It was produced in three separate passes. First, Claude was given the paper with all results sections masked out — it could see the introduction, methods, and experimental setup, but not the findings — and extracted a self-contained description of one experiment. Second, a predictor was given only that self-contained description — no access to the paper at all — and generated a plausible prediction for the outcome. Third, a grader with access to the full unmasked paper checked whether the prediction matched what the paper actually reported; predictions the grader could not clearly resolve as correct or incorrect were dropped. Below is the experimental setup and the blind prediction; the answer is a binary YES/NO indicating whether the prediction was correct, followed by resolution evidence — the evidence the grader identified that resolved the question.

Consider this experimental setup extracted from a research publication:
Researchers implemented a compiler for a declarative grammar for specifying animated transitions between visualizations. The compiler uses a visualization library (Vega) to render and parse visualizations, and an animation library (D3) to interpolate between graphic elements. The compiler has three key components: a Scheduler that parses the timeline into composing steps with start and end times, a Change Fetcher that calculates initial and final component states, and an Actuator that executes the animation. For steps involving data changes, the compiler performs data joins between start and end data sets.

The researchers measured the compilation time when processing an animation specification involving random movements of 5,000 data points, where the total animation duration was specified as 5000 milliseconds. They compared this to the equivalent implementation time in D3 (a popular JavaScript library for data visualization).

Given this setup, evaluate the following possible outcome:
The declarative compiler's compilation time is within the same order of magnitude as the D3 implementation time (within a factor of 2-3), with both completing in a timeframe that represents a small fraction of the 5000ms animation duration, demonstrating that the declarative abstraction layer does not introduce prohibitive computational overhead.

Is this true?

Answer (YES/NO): NO